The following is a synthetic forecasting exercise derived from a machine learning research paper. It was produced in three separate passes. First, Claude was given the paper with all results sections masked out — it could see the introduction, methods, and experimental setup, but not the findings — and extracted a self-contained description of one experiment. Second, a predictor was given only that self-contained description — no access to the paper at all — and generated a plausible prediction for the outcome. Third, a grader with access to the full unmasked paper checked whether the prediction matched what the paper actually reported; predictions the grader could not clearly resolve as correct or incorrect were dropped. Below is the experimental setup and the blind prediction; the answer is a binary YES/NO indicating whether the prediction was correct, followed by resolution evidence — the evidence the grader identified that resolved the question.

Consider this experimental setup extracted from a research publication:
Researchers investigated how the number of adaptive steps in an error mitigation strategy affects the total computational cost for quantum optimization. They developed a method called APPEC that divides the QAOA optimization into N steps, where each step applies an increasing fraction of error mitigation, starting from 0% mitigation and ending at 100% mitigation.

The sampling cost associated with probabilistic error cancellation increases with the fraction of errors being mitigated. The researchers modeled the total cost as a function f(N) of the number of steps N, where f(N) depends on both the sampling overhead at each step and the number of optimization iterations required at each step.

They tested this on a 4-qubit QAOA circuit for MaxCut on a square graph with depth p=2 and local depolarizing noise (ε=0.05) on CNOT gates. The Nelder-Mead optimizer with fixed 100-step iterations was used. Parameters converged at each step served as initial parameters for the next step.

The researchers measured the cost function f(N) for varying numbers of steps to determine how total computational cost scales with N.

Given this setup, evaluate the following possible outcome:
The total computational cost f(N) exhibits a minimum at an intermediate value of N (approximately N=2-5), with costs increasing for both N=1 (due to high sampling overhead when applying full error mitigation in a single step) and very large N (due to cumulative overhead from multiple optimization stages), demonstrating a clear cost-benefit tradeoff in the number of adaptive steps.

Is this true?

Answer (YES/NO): YES